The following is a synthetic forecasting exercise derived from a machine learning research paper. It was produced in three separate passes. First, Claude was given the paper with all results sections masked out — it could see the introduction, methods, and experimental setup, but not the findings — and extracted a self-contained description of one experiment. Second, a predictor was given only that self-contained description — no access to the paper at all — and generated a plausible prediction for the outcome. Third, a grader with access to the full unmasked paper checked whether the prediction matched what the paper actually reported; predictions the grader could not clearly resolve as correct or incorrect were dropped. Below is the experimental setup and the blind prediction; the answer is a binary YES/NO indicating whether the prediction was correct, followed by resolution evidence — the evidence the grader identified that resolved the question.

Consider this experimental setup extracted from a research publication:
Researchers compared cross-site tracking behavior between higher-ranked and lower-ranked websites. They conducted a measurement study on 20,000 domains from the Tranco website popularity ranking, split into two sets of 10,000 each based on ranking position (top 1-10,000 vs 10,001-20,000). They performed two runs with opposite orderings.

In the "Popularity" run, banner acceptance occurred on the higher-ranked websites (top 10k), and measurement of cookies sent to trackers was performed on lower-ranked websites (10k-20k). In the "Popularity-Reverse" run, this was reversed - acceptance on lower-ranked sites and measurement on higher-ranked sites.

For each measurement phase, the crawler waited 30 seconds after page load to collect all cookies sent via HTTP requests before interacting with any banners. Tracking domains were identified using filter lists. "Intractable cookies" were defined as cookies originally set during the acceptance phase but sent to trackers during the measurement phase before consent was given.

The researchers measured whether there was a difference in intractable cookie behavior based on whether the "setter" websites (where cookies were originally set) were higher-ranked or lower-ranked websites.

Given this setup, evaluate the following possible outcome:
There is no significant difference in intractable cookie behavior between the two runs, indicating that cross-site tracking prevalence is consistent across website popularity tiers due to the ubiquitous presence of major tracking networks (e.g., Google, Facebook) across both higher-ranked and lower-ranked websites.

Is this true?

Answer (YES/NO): NO